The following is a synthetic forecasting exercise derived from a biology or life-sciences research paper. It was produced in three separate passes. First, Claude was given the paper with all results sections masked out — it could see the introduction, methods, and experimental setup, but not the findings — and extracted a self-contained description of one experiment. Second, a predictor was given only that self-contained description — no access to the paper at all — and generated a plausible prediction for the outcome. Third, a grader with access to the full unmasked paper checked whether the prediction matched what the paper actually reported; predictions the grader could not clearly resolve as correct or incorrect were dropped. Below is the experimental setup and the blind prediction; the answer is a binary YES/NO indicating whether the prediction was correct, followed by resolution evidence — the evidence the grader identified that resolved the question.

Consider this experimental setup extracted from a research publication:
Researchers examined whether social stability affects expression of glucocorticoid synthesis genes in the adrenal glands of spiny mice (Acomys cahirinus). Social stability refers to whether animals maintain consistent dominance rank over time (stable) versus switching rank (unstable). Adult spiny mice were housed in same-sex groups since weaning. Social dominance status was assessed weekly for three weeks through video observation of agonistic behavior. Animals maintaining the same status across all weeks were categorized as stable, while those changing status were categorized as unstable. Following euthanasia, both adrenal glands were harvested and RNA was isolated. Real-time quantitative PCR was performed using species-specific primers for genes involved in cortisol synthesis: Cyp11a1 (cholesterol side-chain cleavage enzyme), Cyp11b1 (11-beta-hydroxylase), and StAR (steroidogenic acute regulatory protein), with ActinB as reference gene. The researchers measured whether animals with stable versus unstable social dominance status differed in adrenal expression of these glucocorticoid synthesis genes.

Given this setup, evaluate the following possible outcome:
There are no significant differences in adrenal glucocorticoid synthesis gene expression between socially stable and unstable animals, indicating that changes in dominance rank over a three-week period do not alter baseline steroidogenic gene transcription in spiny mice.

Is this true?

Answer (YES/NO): YES